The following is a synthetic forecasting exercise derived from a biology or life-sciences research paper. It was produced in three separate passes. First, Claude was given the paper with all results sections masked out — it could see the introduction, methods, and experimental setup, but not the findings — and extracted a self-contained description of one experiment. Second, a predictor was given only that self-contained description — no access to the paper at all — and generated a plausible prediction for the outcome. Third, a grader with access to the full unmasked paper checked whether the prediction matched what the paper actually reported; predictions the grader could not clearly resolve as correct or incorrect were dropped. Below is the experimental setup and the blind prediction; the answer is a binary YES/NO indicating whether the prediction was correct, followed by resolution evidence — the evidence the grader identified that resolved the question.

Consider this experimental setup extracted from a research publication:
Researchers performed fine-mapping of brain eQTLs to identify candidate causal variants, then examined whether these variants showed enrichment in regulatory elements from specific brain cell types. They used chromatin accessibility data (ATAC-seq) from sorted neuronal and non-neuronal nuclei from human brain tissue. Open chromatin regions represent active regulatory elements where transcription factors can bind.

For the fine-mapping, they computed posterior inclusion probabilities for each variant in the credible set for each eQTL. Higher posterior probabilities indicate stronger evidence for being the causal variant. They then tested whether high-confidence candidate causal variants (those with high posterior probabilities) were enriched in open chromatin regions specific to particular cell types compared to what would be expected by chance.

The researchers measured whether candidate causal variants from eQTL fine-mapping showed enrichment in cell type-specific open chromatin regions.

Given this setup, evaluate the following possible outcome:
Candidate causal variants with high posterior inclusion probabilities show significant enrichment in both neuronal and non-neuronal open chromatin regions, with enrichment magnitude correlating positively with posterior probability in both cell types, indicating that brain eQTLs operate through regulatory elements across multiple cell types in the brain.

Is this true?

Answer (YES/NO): NO